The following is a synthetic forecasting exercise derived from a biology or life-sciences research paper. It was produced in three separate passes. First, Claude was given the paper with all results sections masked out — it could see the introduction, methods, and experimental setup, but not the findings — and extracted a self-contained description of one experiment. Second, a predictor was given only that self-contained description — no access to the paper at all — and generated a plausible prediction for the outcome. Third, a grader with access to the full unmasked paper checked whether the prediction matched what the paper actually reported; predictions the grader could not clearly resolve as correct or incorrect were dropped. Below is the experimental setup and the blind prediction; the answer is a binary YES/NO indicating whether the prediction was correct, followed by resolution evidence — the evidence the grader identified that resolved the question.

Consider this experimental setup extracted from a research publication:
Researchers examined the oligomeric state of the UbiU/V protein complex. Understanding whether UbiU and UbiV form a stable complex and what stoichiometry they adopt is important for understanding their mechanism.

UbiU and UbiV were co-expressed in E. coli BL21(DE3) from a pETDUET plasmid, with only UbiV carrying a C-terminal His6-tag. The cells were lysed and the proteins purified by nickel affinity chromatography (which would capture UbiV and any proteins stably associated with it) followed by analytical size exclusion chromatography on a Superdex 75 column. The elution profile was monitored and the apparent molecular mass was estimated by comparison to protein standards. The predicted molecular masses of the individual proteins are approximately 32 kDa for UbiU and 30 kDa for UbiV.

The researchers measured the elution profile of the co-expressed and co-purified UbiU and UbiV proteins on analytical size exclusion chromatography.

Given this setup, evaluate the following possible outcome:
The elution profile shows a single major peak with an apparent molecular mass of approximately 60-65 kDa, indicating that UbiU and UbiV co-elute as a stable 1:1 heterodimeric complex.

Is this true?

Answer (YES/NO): YES